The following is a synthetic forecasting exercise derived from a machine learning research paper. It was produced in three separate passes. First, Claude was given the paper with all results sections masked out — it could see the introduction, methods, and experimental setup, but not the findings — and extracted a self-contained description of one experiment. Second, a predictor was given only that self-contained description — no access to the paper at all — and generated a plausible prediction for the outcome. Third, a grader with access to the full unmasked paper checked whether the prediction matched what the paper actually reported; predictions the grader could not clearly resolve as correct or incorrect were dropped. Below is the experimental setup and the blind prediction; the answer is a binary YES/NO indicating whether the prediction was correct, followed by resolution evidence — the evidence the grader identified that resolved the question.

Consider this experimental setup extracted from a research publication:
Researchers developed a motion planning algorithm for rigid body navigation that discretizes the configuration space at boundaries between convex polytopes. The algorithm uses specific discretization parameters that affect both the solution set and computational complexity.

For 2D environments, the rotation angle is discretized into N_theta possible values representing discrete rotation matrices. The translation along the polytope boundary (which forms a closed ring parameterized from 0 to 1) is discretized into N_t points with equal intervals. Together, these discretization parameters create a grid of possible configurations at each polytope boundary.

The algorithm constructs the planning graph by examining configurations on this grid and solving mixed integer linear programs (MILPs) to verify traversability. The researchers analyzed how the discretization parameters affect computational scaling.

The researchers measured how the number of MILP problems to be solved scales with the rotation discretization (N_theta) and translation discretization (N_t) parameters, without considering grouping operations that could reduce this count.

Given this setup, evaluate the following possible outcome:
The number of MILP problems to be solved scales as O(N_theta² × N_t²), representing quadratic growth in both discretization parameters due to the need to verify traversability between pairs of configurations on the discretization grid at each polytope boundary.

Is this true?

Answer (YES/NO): NO